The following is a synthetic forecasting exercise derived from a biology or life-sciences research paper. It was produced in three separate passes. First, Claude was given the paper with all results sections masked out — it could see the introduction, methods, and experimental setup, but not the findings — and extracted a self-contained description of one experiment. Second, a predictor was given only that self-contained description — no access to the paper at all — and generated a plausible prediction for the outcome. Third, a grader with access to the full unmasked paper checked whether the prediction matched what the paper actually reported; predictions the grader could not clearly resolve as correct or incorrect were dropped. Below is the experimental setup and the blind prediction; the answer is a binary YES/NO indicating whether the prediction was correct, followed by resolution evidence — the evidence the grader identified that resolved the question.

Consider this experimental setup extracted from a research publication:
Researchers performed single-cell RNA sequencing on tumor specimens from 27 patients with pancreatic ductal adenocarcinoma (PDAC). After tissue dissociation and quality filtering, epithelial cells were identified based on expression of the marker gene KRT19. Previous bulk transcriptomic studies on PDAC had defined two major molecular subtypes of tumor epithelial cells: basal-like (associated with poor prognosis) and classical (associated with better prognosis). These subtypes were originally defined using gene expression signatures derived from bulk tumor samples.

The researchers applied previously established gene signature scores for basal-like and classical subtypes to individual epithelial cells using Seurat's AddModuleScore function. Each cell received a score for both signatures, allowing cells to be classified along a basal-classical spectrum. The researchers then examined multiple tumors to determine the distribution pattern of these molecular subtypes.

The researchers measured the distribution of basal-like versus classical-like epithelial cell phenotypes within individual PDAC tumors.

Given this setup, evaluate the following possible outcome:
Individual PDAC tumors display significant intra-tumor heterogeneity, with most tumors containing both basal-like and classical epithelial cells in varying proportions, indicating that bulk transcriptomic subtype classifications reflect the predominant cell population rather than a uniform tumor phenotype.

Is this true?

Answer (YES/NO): YES